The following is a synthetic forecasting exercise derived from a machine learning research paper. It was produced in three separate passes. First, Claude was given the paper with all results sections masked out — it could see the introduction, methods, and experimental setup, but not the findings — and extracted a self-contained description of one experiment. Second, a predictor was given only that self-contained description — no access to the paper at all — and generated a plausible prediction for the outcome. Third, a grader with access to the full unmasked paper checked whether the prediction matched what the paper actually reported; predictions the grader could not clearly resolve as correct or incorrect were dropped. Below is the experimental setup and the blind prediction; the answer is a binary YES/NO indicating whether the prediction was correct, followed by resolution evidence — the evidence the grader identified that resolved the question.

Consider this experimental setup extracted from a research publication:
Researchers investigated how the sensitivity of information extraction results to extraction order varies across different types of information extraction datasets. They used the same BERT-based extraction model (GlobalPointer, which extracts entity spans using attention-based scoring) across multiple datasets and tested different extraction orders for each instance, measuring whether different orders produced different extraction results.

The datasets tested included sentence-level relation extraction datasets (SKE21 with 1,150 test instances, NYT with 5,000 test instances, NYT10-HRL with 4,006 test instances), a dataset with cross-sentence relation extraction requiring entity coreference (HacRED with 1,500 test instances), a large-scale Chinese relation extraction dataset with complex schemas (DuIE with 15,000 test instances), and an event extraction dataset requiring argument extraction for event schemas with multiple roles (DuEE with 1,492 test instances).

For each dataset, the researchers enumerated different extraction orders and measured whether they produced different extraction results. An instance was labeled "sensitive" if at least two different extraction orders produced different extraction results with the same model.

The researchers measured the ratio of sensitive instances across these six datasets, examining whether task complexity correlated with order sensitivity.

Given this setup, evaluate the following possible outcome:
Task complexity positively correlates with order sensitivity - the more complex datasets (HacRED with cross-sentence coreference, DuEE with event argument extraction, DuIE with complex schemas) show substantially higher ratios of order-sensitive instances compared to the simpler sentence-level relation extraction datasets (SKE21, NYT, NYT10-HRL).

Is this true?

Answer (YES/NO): YES